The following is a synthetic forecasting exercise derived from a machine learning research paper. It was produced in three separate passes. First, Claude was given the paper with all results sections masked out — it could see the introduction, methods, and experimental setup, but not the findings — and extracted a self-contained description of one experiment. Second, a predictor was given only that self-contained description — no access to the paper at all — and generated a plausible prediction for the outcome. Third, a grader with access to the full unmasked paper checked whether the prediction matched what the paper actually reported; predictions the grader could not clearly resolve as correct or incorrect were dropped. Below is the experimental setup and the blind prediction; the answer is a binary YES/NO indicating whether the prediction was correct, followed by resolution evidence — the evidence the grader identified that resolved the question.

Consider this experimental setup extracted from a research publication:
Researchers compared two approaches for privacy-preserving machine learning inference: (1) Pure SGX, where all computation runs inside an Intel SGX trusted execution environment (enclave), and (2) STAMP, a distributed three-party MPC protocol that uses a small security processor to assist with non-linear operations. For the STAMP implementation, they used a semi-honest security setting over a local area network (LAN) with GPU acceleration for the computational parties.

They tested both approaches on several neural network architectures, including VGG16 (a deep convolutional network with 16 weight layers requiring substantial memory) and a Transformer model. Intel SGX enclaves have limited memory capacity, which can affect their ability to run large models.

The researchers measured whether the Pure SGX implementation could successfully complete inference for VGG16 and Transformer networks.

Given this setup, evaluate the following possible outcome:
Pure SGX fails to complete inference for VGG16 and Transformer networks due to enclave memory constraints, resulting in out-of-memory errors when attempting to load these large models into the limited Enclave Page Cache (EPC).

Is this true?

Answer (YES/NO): YES